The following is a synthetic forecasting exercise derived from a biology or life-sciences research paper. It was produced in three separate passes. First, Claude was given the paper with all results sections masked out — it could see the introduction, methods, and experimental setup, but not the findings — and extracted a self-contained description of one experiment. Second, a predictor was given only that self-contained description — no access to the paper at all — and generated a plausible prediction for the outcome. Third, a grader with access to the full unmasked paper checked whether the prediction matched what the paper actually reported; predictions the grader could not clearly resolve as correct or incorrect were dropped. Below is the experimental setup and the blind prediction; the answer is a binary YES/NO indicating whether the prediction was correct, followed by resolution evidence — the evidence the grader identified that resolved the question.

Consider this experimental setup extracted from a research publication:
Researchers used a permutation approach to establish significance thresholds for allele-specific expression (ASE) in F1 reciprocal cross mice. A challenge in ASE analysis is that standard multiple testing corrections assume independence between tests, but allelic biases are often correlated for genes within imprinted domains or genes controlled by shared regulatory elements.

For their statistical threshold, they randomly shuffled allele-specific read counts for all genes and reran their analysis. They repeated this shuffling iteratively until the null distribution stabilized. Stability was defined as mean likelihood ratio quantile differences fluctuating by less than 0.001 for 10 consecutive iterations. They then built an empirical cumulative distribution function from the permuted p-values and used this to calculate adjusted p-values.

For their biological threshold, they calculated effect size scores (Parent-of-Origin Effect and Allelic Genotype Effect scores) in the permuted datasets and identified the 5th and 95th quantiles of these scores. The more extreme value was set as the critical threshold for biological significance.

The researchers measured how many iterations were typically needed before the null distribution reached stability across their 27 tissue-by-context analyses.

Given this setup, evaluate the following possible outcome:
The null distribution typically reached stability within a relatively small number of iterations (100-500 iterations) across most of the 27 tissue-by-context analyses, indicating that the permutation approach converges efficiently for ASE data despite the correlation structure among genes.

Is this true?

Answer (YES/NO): NO